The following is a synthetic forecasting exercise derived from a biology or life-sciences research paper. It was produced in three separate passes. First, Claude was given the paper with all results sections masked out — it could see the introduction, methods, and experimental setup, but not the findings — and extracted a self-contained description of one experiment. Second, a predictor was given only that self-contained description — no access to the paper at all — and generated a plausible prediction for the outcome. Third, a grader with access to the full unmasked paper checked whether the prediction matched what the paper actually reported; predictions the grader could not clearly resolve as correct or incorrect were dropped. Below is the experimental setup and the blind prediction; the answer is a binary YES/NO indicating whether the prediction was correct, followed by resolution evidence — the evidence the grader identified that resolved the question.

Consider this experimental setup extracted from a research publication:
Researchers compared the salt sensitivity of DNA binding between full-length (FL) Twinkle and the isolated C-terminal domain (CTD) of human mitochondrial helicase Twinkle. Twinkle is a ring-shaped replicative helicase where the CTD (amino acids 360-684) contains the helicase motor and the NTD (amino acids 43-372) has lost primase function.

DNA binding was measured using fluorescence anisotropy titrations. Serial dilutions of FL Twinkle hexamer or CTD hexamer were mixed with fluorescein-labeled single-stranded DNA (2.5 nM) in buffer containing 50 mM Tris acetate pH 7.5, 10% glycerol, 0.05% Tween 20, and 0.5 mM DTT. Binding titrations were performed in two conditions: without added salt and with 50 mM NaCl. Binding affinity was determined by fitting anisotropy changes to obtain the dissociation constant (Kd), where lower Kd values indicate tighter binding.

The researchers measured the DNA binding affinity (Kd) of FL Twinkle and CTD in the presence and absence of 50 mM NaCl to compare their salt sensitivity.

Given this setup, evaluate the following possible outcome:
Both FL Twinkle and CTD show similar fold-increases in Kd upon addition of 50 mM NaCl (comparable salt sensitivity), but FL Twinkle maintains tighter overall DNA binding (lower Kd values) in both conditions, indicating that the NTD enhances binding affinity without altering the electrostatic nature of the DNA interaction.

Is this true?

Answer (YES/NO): NO